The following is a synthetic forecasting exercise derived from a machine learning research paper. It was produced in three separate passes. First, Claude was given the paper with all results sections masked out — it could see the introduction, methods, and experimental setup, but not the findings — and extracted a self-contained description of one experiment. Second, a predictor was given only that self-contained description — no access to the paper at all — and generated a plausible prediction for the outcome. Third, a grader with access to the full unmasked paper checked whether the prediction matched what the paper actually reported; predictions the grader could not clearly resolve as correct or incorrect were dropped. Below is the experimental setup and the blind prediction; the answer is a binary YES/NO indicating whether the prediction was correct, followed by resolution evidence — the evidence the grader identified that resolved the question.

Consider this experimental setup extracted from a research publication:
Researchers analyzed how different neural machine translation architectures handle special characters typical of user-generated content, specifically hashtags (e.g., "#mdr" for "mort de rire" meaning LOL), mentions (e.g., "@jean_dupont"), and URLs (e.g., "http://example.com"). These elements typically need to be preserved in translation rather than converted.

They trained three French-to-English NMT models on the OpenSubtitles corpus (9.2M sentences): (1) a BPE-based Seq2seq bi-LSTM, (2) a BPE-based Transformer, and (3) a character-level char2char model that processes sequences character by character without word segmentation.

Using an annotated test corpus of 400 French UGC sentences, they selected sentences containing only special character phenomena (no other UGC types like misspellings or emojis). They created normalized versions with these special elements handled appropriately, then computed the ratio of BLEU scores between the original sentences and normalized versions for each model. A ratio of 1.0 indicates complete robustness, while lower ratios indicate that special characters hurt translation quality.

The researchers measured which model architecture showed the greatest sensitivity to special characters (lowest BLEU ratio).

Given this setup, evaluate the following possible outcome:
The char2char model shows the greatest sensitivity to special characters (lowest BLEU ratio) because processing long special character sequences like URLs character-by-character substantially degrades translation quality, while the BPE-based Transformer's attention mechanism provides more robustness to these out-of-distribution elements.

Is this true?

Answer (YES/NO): YES